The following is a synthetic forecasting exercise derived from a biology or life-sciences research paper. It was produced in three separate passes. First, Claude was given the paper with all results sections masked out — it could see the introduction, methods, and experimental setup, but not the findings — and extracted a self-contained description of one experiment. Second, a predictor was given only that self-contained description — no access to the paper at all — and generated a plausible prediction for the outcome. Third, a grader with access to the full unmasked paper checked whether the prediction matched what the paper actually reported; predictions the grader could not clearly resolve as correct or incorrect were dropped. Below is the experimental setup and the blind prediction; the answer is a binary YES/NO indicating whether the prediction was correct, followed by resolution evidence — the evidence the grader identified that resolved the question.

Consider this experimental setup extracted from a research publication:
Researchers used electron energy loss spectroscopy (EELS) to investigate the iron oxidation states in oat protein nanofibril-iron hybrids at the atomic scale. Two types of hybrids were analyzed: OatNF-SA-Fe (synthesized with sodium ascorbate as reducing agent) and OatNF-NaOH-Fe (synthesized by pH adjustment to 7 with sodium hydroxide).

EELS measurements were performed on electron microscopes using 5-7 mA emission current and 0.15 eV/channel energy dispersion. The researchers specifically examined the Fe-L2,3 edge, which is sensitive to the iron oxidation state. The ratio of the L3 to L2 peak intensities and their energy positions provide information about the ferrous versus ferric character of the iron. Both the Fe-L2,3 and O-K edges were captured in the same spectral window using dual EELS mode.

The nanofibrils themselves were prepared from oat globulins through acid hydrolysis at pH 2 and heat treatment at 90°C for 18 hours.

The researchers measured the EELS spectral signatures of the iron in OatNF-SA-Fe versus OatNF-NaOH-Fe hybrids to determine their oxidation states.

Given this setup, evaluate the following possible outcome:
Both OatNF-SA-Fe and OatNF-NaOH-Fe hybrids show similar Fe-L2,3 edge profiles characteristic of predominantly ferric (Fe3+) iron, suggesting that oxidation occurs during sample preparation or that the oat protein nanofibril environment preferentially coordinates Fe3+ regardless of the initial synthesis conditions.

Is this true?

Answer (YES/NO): NO